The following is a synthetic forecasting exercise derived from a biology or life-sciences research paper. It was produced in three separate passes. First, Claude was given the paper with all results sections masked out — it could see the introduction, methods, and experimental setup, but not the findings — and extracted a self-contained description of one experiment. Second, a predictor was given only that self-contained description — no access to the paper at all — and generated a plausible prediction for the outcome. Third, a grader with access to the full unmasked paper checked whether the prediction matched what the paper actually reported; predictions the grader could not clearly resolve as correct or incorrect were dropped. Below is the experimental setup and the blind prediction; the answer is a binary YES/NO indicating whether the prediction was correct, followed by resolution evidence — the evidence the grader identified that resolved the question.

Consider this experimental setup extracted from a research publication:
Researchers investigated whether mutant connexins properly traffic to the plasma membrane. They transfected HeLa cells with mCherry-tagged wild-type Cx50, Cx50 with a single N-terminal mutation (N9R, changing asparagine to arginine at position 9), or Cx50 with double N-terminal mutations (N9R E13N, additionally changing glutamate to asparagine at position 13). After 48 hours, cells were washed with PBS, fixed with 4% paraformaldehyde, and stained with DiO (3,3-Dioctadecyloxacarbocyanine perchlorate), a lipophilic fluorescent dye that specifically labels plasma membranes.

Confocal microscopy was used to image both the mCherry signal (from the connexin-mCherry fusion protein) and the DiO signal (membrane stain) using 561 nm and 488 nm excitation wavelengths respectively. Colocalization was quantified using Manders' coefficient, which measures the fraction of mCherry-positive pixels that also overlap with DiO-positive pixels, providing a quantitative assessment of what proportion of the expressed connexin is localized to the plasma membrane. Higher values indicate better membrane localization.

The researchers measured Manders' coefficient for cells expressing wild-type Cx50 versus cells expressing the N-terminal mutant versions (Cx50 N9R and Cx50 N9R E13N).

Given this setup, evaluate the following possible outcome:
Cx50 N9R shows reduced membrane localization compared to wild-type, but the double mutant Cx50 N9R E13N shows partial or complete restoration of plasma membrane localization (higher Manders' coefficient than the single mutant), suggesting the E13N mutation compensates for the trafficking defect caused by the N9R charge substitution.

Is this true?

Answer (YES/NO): NO